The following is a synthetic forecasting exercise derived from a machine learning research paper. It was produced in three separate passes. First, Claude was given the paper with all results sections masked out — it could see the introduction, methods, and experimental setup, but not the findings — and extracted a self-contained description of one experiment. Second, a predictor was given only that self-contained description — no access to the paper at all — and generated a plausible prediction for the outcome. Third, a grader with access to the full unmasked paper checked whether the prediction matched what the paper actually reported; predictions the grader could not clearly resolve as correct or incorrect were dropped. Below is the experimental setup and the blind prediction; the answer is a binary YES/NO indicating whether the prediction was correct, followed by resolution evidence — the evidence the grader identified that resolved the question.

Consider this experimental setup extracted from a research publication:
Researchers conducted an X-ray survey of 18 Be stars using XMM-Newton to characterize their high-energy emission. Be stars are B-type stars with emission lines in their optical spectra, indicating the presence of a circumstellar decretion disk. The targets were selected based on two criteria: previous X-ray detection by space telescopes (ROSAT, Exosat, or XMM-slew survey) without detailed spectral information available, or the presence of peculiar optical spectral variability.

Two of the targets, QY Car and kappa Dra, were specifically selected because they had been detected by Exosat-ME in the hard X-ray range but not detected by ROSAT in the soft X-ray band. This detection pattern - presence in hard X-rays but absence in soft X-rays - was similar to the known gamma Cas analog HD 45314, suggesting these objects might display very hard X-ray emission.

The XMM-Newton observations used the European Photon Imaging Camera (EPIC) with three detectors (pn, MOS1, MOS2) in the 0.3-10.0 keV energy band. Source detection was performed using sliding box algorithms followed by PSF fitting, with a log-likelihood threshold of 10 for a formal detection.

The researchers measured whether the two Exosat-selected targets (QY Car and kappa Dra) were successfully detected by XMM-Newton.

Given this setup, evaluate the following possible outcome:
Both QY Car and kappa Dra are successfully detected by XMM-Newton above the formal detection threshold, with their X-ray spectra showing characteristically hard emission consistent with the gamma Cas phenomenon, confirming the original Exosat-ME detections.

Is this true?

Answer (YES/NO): NO